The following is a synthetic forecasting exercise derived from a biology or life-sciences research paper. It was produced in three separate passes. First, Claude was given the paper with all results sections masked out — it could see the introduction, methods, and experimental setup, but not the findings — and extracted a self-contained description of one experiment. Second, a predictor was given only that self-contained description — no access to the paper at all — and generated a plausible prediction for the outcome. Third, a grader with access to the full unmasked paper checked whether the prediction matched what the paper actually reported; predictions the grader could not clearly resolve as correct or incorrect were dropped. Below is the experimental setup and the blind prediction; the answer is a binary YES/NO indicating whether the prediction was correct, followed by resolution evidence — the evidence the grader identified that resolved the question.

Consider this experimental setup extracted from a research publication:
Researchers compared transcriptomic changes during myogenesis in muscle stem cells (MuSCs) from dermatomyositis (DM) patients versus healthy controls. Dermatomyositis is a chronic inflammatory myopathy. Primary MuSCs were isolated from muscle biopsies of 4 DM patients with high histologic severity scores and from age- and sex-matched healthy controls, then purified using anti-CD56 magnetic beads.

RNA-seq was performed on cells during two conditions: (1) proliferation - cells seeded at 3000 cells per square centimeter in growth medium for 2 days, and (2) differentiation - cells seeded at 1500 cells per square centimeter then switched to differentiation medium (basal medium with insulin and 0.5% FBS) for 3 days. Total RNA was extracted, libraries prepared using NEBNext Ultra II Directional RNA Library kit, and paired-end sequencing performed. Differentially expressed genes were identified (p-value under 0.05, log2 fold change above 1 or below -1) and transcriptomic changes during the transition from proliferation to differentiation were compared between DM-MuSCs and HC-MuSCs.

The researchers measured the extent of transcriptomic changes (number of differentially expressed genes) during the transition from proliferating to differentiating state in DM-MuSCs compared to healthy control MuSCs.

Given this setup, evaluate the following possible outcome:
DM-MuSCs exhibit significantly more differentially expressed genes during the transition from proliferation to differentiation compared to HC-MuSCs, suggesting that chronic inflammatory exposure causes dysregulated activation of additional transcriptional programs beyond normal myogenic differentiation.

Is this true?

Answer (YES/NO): NO